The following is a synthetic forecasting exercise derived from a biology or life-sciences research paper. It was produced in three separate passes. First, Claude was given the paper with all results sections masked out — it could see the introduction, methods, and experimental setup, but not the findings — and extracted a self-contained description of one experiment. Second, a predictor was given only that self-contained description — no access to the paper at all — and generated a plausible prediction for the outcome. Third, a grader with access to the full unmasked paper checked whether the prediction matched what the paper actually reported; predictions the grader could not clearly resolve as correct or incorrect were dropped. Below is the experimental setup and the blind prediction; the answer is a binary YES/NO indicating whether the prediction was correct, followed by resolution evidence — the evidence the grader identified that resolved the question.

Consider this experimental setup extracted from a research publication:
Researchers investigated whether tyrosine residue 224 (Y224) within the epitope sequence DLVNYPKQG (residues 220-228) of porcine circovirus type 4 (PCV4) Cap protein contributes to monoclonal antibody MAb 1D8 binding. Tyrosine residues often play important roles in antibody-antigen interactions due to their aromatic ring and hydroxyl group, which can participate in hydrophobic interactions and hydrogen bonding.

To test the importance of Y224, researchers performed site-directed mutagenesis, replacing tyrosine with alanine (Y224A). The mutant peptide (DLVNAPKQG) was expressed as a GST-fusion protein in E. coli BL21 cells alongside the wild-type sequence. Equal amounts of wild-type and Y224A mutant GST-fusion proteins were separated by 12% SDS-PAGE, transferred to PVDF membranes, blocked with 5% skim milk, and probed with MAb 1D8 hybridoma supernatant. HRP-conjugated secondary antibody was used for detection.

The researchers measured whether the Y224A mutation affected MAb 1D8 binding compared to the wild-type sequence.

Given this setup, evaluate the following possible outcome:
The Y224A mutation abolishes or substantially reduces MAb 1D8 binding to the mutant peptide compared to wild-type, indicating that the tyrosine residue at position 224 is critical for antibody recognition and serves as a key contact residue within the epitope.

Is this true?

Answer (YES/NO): NO